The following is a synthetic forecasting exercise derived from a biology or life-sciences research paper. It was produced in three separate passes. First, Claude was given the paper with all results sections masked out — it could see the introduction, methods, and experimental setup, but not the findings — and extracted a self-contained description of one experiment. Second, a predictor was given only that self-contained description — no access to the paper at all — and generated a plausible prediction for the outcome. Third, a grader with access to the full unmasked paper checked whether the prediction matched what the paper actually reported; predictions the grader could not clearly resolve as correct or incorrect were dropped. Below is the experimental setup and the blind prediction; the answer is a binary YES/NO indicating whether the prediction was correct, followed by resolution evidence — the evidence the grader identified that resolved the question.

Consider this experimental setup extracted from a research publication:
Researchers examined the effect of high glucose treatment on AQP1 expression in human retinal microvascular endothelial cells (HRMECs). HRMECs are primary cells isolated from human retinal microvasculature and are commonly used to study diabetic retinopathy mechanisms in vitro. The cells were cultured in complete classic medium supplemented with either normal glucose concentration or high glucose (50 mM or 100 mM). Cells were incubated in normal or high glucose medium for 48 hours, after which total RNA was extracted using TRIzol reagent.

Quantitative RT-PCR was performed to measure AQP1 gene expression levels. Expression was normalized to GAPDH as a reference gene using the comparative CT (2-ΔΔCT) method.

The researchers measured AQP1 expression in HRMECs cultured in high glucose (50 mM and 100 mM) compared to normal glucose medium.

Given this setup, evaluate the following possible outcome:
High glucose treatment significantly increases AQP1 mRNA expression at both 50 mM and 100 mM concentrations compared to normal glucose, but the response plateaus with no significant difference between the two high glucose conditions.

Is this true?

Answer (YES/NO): NO